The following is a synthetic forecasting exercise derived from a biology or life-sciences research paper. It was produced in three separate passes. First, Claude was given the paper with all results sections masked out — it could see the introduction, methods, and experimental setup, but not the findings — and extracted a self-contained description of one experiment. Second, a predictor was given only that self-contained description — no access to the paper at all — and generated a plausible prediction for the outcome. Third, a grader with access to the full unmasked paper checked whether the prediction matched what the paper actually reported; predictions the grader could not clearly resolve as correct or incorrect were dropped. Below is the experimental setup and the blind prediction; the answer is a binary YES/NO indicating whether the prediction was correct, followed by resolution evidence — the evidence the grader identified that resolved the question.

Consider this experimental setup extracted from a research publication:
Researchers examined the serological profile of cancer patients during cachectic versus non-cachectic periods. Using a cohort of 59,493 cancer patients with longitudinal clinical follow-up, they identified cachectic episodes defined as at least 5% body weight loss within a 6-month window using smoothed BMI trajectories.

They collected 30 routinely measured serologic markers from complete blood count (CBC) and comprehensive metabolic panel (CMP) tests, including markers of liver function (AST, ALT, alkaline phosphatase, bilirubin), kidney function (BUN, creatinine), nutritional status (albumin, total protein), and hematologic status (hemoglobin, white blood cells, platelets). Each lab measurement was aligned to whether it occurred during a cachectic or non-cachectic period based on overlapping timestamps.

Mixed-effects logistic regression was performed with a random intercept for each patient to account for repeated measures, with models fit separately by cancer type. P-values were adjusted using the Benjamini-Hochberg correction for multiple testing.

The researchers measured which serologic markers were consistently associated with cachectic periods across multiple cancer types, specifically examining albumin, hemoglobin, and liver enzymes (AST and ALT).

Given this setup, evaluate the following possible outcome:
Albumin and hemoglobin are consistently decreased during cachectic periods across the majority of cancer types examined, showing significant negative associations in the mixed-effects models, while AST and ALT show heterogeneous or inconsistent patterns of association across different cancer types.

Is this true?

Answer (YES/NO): NO